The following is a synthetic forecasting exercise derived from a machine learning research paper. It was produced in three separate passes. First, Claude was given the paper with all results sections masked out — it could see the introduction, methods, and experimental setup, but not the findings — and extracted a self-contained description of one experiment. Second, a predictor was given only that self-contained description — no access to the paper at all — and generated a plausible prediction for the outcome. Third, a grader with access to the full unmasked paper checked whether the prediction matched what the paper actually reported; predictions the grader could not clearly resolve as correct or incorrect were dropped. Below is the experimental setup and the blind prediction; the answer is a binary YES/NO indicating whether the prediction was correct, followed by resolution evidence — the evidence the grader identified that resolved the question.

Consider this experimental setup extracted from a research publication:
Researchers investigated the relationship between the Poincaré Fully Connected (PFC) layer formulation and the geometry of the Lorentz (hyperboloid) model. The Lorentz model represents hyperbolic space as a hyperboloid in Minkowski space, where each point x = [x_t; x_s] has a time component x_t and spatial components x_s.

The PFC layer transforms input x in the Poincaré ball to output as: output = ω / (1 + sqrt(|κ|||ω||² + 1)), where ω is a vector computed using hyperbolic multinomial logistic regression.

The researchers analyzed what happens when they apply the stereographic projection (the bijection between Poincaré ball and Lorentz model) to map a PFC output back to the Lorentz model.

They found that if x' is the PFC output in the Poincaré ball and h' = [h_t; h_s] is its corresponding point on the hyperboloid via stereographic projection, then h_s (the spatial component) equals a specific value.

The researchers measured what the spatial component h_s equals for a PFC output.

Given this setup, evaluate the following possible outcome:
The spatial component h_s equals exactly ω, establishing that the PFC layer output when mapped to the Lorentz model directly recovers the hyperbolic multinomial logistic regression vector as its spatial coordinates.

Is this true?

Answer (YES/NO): YES